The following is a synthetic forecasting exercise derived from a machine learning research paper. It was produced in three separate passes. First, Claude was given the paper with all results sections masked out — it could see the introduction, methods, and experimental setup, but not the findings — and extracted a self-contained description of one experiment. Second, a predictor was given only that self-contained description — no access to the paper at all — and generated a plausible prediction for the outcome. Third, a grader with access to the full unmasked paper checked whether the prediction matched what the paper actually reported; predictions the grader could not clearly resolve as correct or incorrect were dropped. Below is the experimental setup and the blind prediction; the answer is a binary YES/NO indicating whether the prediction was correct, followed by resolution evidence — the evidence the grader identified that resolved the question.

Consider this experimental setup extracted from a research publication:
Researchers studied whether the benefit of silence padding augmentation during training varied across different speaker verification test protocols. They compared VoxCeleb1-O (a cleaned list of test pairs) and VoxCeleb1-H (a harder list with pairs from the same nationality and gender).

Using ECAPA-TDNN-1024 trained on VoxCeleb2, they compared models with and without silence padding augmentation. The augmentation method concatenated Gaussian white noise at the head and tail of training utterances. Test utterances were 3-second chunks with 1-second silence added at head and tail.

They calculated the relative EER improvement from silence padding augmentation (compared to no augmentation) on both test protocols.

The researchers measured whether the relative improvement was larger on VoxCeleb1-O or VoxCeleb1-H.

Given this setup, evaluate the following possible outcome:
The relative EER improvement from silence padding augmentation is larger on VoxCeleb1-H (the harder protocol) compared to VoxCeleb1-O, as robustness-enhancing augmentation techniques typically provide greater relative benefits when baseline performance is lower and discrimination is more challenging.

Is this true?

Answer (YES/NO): NO